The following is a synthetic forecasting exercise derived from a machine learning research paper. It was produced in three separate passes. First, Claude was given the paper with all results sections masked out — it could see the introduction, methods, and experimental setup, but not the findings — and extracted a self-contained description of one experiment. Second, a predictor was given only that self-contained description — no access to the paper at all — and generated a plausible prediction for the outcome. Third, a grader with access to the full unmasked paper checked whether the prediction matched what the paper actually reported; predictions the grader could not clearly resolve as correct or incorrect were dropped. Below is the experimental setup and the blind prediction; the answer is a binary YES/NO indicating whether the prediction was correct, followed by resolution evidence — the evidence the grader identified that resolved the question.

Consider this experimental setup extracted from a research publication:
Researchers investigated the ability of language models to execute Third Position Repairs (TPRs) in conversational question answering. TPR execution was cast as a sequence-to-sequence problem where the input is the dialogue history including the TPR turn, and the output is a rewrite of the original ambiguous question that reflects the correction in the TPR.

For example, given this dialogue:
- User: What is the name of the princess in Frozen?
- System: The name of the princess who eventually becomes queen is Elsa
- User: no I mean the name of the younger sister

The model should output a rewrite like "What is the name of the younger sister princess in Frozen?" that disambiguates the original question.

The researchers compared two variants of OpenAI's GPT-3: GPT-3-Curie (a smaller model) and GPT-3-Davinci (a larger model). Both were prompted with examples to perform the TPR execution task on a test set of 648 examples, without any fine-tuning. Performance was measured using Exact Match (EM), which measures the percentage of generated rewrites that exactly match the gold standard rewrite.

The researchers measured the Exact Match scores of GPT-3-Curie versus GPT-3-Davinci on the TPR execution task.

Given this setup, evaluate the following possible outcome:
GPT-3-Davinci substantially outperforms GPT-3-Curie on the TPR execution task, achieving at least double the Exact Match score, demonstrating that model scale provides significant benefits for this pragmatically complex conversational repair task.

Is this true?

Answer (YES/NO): YES